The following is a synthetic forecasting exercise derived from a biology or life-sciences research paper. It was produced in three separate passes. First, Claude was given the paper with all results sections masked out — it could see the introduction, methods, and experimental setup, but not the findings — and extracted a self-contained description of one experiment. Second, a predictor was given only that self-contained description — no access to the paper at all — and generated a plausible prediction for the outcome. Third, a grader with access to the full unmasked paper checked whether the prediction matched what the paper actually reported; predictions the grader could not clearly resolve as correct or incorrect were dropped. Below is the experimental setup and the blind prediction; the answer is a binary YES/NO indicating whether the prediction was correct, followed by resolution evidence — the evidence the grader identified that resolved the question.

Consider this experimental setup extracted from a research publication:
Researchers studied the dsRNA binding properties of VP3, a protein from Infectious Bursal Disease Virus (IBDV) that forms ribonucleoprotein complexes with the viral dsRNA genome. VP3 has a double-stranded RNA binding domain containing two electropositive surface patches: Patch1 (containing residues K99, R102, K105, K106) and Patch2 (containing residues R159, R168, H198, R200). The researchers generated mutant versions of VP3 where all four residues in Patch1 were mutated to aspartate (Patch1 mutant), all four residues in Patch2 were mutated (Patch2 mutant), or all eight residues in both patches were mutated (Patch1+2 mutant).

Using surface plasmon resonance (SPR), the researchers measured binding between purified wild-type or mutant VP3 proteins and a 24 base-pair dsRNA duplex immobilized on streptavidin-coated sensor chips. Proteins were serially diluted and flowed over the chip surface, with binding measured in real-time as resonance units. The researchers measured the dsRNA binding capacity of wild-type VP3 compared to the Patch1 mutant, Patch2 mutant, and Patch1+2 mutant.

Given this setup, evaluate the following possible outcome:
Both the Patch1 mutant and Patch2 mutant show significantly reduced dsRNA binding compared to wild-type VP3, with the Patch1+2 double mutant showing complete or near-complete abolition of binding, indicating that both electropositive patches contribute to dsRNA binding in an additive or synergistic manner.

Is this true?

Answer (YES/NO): NO